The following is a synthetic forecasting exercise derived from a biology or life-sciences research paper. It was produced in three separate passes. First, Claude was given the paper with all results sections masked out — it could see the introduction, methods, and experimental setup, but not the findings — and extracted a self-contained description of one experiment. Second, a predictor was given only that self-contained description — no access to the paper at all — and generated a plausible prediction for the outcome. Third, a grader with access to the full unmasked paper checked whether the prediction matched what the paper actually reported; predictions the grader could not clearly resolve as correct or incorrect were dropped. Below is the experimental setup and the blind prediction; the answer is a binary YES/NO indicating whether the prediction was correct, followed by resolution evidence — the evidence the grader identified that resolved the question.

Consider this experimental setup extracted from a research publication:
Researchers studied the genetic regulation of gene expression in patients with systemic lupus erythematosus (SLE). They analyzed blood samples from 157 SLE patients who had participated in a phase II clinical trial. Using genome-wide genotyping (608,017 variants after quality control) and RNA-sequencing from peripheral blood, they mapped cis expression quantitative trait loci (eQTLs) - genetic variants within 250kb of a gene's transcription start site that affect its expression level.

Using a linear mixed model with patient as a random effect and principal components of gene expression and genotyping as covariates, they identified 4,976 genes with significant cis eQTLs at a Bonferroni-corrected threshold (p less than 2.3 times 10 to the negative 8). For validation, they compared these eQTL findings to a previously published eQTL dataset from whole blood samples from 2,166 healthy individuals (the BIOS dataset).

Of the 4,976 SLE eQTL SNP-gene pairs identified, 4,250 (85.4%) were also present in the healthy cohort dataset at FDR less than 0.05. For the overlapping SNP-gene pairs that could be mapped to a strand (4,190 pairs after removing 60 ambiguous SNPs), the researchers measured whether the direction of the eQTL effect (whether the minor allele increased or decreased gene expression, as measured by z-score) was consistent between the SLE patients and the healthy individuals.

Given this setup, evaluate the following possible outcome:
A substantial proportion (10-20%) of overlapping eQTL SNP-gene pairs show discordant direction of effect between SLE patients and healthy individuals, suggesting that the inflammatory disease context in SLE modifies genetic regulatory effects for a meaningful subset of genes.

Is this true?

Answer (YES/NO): NO